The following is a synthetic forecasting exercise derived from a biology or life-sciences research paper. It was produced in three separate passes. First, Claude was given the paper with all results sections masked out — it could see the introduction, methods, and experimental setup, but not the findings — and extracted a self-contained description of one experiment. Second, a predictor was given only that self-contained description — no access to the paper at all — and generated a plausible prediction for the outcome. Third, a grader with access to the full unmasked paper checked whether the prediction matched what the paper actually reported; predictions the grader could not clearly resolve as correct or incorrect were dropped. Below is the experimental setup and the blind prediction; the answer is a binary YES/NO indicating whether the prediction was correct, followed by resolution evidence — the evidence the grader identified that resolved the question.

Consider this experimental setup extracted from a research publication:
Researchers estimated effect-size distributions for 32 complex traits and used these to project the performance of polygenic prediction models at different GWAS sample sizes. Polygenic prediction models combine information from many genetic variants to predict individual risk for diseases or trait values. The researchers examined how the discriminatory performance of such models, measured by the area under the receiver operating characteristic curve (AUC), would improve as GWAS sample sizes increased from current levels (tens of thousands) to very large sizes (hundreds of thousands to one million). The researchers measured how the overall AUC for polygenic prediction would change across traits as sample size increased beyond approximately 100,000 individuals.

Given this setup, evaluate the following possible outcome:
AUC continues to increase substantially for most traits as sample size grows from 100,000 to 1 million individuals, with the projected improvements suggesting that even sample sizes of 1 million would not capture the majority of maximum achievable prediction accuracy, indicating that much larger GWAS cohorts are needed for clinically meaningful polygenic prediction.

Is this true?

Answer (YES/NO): NO